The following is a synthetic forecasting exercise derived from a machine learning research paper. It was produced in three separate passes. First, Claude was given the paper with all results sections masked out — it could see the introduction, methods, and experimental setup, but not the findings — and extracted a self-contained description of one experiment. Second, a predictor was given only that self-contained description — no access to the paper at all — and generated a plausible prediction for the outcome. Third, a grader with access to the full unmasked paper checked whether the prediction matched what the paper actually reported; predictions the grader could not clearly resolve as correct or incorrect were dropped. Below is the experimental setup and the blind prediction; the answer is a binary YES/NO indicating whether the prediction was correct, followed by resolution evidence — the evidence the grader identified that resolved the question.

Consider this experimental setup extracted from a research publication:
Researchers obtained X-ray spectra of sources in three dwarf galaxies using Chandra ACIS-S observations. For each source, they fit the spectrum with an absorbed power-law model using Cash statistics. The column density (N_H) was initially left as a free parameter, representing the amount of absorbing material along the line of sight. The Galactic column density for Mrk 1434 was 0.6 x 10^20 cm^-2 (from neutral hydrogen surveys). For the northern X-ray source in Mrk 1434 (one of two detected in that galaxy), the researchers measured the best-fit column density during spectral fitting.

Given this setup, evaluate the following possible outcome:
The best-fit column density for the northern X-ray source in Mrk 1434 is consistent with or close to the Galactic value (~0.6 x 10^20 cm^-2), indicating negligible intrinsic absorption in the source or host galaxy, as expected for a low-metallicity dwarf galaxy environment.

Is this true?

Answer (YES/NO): YES